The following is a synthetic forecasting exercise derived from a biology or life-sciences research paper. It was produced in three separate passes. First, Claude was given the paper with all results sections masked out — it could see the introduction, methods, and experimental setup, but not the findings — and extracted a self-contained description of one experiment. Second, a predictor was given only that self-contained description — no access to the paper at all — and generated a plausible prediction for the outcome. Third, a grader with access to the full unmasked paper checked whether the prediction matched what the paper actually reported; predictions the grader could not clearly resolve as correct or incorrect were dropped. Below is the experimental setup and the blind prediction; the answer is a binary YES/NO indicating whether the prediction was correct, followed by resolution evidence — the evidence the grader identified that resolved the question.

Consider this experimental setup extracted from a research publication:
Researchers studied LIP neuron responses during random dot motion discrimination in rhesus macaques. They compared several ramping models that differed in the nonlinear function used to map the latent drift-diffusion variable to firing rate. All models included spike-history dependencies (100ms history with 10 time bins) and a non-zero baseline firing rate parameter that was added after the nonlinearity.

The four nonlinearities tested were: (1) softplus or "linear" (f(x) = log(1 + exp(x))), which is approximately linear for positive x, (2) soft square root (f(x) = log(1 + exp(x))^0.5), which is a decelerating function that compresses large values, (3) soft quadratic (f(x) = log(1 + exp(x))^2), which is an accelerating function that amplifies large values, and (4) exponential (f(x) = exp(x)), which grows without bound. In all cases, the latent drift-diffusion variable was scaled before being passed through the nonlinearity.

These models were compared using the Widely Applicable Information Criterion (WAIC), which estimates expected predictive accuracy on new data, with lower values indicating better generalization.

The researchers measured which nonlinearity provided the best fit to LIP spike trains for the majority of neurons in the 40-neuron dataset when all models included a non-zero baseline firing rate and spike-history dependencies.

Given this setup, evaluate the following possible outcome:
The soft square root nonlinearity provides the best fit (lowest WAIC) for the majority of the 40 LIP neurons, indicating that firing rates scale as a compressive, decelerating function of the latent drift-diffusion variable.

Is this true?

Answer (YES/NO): YES